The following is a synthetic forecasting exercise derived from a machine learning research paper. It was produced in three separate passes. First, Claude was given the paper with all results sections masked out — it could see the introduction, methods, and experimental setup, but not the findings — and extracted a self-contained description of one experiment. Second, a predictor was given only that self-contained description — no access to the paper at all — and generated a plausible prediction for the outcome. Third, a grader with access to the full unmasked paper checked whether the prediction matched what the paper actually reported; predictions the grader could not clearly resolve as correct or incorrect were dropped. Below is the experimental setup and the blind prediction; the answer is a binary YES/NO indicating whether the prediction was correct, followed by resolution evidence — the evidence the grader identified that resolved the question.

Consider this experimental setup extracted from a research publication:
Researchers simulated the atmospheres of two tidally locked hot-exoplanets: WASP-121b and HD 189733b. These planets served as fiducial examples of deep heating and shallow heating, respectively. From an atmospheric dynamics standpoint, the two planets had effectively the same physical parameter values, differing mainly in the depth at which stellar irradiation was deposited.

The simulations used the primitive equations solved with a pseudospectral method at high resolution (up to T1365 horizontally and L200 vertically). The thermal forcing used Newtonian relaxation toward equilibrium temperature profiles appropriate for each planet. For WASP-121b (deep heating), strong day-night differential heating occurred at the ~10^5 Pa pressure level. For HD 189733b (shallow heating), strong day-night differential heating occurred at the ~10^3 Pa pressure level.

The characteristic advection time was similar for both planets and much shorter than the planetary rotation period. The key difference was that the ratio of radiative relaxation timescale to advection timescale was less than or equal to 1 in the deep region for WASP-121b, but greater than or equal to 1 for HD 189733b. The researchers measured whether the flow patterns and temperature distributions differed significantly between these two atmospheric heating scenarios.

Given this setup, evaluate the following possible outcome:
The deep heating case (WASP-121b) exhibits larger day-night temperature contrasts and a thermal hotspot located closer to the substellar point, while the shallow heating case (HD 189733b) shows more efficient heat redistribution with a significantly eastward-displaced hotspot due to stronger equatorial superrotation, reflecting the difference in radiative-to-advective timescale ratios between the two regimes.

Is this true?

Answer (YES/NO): NO